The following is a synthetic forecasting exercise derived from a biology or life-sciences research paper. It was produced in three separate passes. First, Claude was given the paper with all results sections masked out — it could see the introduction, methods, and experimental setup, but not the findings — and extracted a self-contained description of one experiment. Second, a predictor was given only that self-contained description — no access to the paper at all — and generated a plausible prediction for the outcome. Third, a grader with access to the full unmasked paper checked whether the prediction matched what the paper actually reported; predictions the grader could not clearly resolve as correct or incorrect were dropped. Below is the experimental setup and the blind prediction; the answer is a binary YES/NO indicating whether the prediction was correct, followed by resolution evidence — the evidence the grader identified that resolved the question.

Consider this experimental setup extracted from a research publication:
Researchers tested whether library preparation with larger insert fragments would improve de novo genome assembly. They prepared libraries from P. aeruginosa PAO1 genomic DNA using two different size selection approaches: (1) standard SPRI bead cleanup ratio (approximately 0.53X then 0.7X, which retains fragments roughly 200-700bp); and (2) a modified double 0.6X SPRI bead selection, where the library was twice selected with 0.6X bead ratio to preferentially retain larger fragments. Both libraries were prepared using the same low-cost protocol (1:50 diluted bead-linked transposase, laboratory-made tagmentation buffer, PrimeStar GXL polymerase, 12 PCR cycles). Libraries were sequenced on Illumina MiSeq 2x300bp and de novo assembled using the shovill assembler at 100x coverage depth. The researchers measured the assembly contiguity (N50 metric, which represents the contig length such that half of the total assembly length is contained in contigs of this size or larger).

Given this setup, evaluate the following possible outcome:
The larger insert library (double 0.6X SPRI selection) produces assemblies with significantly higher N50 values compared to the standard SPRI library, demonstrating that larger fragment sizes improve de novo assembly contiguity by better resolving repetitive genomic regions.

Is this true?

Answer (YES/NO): NO